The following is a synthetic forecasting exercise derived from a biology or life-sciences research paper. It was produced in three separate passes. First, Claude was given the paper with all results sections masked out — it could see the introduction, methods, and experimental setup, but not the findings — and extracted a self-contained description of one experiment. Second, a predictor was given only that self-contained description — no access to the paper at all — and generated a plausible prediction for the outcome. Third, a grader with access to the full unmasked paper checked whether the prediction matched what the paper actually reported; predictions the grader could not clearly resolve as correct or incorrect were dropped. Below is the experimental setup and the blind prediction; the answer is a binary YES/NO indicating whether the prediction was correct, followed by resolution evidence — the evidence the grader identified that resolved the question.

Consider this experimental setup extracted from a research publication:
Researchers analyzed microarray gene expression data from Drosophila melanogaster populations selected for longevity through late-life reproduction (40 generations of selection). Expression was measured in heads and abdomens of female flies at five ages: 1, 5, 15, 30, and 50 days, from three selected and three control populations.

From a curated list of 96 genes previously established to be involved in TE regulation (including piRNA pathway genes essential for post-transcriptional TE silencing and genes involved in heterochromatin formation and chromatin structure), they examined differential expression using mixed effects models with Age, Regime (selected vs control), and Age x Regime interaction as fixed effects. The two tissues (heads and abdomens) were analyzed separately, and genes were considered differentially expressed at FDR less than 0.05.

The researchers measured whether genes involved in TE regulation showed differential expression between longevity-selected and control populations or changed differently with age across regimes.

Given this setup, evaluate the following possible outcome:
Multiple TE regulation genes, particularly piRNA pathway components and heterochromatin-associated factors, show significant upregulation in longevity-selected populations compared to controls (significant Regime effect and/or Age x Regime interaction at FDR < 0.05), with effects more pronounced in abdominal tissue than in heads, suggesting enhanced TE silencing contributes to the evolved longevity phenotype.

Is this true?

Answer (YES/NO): NO